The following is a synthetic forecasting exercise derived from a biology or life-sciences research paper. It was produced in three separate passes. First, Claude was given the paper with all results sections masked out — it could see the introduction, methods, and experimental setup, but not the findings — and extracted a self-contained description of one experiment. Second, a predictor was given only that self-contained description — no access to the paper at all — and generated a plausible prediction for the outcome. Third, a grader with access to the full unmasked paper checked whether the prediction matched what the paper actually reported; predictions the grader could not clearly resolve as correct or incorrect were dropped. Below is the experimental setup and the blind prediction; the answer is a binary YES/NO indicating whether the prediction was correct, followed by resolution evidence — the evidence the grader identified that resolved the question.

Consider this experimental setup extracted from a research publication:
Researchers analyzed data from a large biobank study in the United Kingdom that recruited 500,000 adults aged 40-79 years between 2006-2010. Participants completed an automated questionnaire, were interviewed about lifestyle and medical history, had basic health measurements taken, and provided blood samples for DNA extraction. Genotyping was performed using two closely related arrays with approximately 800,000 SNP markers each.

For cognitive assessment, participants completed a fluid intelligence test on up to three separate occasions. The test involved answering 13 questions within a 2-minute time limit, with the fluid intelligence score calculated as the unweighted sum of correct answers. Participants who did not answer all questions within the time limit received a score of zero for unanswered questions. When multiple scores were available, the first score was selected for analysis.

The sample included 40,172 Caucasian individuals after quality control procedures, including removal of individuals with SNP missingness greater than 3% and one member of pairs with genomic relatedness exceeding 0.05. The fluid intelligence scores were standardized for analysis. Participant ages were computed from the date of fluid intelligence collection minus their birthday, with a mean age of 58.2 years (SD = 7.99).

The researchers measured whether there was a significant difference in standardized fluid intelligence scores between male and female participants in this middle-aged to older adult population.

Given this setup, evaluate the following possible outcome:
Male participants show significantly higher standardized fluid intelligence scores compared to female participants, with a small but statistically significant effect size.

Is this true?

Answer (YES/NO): YES